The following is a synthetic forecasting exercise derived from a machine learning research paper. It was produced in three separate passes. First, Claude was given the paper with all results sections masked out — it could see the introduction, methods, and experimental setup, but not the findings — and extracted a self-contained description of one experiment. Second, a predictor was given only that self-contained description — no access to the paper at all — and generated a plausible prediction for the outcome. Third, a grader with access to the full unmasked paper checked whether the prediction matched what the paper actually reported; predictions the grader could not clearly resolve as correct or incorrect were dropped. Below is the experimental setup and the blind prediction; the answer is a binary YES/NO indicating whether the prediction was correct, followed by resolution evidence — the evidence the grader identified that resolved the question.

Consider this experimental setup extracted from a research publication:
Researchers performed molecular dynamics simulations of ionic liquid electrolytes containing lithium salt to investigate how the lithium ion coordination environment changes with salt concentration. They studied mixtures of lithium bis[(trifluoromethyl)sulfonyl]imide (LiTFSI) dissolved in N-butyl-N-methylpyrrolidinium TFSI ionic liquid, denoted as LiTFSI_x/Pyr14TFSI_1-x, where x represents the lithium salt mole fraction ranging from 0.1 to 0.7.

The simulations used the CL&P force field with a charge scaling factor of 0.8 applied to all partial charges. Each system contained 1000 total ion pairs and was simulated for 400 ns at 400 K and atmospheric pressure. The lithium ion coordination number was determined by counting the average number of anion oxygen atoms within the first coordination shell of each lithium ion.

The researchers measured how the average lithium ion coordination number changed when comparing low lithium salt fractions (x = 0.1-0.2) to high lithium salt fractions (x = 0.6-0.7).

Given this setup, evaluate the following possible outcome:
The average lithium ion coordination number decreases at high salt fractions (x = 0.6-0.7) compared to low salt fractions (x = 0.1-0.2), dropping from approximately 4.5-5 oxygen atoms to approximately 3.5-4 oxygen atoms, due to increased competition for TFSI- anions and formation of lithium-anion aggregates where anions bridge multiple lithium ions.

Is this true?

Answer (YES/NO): NO